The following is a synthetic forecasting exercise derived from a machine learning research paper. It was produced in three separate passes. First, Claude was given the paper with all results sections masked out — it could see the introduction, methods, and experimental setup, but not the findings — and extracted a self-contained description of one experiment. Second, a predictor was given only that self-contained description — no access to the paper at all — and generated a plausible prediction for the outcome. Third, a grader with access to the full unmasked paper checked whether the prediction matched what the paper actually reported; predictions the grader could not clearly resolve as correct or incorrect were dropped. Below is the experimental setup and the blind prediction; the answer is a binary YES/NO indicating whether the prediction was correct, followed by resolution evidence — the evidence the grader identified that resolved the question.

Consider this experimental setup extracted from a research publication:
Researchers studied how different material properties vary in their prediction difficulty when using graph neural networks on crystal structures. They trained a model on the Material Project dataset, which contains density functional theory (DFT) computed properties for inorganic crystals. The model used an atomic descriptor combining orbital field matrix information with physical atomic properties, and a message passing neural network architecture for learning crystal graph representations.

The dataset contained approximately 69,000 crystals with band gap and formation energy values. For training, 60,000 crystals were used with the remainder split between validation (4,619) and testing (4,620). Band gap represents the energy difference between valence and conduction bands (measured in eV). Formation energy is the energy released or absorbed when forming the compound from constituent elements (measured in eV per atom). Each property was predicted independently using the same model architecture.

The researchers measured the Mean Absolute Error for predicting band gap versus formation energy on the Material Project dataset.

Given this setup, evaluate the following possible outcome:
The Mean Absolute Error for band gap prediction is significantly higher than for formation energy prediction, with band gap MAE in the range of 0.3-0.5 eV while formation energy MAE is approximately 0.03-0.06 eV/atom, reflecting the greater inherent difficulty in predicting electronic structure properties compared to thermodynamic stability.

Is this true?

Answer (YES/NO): NO